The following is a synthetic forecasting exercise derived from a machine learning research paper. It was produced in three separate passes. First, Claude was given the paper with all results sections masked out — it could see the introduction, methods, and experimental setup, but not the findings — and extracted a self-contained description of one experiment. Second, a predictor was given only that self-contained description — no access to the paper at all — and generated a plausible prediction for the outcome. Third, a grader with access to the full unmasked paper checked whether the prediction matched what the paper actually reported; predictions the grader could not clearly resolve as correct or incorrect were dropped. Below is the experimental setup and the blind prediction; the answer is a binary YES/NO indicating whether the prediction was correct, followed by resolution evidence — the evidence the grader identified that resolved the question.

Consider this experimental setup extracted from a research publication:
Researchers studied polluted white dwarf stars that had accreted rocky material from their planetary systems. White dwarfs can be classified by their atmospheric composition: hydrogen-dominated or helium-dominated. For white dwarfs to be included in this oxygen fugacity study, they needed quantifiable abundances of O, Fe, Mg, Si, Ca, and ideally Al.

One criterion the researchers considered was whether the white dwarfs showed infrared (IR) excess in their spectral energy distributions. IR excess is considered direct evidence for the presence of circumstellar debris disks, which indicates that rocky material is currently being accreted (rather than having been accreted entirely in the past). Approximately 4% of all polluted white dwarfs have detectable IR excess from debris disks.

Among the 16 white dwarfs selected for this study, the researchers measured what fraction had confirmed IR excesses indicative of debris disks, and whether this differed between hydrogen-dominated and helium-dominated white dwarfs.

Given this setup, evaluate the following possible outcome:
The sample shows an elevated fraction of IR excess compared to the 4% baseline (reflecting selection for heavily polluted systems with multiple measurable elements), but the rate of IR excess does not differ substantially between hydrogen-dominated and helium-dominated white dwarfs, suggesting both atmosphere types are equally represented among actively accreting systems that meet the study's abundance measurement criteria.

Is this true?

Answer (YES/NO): NO